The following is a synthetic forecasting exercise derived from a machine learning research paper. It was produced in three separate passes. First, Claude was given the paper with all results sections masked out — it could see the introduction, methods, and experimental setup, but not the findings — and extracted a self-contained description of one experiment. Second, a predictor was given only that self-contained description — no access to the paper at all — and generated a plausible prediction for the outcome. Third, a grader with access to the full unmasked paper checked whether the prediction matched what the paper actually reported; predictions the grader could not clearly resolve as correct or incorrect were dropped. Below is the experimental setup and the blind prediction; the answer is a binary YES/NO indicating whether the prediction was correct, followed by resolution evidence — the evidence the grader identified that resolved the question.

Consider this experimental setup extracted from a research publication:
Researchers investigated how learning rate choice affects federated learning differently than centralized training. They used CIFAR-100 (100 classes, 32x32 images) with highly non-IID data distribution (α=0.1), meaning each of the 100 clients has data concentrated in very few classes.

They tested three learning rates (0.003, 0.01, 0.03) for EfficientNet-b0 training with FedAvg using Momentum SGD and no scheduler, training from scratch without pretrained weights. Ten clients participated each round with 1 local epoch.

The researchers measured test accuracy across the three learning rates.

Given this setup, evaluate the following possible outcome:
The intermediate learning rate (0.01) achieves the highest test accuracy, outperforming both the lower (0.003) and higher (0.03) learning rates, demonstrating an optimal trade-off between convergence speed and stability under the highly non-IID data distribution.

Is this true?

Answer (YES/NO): YES